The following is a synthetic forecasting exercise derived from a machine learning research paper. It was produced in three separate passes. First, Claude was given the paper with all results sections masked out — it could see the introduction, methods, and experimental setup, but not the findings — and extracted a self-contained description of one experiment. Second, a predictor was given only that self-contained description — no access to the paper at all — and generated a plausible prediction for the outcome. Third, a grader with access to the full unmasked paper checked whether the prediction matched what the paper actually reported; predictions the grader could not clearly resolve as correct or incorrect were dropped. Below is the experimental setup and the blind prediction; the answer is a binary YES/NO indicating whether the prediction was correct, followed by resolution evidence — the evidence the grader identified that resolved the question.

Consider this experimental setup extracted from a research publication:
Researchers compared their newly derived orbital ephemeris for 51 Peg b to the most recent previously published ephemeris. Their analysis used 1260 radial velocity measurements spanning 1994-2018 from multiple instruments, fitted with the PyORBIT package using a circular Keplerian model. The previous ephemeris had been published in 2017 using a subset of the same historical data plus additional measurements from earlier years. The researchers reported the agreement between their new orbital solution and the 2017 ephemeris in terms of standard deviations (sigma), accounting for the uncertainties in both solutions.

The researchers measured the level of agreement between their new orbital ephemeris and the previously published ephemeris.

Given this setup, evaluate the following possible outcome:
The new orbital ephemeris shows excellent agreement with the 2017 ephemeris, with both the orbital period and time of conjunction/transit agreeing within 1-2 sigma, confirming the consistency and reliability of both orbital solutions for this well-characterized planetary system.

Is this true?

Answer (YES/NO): YES